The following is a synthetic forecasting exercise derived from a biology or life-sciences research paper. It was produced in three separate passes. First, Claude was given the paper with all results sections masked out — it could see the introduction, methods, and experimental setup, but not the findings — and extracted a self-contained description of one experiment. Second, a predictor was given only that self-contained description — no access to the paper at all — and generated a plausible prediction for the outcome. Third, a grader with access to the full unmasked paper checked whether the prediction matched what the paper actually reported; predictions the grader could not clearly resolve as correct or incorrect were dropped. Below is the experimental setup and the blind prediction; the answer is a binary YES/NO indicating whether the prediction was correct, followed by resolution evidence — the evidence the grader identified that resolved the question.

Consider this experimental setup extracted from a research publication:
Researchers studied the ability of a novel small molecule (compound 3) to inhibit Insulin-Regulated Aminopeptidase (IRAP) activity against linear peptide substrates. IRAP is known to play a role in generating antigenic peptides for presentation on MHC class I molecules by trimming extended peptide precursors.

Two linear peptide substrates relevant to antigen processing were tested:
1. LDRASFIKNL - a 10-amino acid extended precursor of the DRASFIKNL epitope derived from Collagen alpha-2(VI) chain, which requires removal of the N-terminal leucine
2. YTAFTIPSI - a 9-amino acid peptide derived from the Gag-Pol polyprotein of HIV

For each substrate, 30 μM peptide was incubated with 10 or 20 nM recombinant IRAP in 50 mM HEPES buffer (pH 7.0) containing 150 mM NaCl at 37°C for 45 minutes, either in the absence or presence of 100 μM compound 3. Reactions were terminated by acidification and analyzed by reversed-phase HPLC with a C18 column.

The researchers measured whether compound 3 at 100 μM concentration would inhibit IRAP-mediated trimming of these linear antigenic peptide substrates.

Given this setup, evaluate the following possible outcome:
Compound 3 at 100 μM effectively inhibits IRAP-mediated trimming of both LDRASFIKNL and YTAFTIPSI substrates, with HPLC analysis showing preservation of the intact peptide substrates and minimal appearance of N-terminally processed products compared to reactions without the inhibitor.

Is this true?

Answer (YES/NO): NO